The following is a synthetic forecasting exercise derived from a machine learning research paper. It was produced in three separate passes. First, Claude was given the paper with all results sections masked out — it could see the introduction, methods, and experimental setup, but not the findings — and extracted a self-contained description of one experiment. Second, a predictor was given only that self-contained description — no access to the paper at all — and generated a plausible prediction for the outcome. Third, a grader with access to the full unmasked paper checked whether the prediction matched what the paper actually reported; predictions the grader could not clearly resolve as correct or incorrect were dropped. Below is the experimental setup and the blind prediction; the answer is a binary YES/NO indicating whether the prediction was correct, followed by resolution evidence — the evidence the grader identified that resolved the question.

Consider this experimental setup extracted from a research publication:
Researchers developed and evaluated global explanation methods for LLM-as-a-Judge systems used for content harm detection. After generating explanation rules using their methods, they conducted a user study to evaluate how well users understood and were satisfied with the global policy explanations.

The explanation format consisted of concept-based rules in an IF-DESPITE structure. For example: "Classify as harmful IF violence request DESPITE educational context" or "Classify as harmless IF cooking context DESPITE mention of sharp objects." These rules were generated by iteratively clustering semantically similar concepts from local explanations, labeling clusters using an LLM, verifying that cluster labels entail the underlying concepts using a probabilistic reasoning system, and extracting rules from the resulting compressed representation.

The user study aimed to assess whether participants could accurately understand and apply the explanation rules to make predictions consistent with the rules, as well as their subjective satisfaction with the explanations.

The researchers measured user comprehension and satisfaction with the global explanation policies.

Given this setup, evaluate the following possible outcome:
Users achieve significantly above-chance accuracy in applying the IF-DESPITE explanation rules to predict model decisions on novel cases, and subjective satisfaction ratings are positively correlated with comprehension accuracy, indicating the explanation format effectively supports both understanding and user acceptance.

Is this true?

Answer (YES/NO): NO